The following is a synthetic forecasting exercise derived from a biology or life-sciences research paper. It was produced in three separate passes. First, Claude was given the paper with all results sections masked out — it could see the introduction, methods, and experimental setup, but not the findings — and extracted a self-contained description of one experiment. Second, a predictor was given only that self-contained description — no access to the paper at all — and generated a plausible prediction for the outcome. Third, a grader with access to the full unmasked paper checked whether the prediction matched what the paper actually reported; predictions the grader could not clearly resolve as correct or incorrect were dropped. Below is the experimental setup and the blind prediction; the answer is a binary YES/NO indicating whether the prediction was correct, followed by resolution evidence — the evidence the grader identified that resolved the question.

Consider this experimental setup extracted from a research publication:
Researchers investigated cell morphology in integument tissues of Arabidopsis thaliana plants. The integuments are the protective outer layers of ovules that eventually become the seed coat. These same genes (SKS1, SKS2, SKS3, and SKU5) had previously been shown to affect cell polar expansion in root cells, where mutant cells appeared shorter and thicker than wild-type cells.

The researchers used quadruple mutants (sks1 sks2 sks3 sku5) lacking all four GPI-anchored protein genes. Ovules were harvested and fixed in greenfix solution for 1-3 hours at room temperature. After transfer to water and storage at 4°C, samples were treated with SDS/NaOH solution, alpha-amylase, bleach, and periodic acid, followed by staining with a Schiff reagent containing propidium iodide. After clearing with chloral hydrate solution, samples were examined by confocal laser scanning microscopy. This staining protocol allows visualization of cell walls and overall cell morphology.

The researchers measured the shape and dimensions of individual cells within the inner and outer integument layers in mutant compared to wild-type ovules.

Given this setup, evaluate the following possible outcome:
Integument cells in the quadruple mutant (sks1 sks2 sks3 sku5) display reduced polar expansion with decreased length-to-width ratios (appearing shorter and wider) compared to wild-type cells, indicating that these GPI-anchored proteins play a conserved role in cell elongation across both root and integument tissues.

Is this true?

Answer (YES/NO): YES